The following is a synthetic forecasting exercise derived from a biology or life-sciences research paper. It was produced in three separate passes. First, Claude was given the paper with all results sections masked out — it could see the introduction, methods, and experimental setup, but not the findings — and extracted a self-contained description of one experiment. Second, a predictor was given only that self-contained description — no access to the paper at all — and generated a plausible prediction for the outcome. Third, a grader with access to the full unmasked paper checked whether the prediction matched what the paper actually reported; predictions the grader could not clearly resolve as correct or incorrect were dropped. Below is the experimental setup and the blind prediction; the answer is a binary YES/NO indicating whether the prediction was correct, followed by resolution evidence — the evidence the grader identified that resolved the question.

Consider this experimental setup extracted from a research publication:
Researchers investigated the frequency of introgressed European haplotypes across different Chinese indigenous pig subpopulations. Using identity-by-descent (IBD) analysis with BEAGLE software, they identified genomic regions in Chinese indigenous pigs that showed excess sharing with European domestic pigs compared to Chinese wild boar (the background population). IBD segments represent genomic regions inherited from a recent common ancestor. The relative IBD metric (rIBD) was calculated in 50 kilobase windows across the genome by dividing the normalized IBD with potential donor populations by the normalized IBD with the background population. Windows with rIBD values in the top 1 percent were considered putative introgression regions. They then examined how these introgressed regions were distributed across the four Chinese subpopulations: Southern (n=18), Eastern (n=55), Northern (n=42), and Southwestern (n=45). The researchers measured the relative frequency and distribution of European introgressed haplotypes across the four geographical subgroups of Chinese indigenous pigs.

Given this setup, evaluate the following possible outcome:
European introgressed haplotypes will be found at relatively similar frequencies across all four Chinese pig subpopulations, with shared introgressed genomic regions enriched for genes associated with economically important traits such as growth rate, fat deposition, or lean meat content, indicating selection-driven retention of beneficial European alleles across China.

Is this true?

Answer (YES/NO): NO